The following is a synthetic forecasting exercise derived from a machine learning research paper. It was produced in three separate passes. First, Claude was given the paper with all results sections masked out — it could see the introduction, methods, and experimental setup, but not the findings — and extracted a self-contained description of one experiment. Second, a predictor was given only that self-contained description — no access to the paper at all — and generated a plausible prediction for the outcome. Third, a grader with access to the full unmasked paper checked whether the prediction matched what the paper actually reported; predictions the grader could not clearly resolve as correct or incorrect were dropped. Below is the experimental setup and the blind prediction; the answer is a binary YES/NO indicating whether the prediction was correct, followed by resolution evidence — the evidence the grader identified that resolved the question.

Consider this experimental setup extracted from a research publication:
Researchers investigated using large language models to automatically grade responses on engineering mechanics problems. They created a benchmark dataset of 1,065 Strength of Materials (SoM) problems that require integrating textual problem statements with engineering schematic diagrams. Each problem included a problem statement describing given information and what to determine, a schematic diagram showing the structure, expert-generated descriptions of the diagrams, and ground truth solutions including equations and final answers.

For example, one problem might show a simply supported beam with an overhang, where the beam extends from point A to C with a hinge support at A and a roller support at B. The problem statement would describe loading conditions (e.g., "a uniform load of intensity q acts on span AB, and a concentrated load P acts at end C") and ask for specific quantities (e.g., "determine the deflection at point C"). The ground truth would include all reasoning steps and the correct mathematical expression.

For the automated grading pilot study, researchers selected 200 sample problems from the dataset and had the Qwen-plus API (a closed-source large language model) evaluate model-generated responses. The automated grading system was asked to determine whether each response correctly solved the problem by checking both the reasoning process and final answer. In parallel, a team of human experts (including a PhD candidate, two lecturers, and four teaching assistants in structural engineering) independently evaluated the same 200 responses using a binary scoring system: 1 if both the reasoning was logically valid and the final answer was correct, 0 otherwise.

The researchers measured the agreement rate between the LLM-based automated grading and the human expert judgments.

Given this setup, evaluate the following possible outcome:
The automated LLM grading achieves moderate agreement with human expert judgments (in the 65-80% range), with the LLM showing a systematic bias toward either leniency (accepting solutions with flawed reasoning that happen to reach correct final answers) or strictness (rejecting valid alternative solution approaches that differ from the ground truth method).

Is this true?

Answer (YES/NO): NO